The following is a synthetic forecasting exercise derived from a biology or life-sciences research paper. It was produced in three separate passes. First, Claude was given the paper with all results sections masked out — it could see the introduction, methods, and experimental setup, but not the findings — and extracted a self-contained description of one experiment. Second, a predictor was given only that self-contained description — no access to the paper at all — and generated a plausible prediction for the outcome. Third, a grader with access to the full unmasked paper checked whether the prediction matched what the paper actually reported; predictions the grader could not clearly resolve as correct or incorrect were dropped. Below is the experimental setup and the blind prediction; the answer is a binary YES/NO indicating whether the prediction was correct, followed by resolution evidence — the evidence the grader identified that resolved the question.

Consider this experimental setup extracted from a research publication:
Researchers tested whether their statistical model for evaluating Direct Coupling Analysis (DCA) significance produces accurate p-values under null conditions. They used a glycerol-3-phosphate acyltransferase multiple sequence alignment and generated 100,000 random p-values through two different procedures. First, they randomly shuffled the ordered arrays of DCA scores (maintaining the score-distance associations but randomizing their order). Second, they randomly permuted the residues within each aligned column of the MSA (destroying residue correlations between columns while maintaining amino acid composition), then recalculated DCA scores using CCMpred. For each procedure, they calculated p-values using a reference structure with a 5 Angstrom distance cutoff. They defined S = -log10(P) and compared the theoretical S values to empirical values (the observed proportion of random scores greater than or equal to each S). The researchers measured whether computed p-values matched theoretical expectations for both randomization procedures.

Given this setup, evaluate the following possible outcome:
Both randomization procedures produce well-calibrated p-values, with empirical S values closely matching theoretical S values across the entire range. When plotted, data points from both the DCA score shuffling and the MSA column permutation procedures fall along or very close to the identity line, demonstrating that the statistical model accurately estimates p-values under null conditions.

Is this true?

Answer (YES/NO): NO